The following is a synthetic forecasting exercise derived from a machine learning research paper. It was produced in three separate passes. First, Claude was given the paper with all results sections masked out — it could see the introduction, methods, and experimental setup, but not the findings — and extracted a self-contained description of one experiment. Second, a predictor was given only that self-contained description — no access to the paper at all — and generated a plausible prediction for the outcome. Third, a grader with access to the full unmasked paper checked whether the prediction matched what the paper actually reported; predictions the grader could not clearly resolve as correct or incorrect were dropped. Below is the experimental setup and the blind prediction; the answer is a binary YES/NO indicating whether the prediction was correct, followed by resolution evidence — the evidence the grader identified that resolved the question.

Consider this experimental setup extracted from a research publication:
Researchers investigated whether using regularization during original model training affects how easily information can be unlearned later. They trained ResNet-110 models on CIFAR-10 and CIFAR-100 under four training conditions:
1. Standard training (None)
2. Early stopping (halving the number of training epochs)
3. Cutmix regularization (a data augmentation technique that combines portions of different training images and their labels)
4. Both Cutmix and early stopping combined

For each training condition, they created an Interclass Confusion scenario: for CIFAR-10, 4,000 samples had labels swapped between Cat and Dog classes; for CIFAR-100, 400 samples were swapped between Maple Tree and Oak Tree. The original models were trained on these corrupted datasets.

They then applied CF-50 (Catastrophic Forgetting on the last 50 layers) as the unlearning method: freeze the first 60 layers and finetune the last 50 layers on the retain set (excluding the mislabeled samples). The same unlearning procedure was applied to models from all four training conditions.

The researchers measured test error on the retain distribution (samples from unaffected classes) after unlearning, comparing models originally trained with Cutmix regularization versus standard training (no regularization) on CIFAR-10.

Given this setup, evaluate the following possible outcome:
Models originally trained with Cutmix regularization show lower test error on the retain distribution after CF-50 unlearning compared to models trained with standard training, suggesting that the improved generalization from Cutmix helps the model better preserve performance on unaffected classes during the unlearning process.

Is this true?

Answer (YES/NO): YES